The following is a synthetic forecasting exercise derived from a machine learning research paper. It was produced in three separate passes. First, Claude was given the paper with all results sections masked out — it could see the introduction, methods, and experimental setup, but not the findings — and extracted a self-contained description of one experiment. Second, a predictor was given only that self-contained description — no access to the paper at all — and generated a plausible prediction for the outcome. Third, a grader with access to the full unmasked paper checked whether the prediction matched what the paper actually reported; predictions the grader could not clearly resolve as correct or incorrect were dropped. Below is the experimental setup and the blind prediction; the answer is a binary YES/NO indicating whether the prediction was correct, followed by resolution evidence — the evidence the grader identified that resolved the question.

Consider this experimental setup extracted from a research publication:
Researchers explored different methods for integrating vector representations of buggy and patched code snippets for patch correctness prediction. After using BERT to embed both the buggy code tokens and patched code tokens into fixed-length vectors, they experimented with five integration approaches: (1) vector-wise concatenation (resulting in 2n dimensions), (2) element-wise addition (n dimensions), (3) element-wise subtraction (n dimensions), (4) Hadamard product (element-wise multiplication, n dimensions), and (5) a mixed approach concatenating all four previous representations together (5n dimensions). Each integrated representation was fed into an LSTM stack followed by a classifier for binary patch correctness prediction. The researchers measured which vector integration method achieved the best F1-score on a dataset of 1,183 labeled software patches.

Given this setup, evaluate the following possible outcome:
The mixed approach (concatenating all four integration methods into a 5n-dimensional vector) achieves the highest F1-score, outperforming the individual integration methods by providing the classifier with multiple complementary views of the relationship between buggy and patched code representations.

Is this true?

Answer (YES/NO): YES